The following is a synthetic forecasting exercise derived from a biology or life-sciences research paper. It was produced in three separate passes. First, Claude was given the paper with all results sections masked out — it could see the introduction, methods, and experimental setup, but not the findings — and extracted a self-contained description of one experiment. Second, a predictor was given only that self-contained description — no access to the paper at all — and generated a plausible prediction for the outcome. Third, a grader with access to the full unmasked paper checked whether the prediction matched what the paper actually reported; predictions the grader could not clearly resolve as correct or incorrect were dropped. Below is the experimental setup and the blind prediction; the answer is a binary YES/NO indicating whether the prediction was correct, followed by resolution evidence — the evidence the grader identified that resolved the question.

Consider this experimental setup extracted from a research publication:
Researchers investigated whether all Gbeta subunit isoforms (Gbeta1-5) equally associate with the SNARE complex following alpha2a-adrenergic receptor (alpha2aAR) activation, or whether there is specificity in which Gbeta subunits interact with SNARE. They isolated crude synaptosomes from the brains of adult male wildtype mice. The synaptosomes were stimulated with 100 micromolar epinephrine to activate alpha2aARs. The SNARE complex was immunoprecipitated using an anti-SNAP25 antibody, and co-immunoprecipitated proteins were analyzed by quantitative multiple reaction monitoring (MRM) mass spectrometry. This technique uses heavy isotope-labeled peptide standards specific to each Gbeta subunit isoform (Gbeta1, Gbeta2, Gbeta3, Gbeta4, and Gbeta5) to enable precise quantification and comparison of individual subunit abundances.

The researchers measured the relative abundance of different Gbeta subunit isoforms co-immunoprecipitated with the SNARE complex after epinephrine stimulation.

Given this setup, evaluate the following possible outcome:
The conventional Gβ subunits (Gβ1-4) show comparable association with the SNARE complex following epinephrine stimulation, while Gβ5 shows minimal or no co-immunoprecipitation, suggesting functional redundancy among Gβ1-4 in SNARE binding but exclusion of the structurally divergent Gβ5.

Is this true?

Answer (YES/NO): NO